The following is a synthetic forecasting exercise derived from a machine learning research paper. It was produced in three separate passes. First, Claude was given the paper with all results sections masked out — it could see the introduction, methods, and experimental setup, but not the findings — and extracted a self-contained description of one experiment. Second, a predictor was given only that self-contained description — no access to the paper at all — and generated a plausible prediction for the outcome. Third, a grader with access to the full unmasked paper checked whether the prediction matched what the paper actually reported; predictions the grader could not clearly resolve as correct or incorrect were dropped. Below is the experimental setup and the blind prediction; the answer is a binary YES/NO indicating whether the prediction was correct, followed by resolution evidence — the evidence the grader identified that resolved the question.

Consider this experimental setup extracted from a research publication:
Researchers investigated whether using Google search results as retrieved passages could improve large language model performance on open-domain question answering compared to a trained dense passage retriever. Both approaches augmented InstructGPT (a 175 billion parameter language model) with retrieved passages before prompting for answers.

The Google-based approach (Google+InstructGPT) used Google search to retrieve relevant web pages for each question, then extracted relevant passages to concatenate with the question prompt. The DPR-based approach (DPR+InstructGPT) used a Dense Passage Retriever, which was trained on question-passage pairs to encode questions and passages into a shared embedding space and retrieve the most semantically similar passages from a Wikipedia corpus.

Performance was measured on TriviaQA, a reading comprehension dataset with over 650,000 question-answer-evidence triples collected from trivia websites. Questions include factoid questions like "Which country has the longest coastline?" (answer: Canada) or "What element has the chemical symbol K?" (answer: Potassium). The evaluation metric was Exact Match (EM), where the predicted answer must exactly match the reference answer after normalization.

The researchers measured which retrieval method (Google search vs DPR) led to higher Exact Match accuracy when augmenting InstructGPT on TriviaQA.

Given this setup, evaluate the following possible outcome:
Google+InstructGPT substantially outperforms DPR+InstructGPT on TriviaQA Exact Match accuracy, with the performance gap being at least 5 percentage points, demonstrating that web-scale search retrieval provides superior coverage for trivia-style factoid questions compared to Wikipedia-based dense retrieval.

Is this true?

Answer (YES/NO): NO